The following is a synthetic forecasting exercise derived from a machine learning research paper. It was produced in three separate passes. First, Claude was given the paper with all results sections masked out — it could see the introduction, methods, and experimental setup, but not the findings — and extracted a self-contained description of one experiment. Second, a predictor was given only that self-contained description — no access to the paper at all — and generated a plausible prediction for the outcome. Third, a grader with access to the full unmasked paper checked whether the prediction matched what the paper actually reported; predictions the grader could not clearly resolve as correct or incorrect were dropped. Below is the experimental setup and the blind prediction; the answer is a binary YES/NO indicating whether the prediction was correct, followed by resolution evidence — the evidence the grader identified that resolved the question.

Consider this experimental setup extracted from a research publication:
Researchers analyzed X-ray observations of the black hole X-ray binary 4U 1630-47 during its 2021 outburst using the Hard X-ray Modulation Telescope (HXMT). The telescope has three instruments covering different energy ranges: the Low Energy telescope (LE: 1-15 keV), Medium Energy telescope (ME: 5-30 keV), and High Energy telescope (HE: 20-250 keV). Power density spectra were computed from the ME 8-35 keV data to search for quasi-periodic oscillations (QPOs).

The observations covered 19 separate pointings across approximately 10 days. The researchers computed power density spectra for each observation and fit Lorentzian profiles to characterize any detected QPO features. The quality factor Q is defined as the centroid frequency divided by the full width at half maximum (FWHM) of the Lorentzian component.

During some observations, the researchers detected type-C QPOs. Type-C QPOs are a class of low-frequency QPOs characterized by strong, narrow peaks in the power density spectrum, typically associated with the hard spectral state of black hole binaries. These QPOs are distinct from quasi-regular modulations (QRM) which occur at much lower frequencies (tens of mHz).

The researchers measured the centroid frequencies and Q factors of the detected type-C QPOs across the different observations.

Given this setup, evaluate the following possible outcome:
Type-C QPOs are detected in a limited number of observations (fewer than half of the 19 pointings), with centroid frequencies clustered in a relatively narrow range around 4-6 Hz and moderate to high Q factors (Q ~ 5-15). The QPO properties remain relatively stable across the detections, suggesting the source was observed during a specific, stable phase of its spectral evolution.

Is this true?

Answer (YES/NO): NO